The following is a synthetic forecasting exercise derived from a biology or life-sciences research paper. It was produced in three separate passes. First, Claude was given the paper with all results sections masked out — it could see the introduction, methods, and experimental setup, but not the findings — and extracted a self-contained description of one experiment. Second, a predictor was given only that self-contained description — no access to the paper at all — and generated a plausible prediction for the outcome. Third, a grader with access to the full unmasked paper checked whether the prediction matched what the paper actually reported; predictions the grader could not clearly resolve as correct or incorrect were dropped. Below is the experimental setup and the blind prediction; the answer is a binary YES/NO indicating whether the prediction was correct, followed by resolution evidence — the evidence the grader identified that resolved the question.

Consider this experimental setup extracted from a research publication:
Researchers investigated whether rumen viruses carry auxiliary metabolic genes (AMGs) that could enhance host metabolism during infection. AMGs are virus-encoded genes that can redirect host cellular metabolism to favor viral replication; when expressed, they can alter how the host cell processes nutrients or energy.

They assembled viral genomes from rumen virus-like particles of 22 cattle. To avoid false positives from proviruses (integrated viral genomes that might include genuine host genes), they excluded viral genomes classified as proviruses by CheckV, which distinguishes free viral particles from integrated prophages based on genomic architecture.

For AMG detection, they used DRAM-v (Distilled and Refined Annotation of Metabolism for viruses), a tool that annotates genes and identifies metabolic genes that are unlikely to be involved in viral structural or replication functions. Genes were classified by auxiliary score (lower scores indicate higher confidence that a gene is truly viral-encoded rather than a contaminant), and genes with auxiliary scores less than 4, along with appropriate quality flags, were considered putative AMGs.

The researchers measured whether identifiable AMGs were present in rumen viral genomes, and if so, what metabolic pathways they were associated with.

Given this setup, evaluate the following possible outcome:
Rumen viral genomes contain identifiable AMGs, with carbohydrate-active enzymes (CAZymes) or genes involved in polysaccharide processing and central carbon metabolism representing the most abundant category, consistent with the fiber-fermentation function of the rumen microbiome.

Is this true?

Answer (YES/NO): NO